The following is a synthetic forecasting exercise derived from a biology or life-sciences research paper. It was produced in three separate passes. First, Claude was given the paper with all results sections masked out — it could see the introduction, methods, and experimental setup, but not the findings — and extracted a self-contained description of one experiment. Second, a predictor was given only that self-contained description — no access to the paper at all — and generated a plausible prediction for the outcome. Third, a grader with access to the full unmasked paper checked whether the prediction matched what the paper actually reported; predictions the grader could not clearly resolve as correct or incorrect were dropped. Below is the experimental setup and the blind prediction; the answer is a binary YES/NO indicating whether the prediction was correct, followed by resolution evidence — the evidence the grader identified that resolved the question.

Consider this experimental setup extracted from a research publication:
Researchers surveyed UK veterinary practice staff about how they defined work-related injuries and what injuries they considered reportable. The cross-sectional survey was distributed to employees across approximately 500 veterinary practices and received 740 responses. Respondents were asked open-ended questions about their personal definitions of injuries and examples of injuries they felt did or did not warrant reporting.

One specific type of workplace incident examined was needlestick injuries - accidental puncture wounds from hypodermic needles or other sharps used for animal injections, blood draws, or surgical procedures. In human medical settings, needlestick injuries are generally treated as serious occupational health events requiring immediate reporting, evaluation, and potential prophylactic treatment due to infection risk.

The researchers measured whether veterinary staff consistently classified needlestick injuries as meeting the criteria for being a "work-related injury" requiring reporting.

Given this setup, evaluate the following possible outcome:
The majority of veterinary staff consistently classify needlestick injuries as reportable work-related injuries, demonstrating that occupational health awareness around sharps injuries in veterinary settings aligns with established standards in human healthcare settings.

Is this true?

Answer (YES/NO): NO